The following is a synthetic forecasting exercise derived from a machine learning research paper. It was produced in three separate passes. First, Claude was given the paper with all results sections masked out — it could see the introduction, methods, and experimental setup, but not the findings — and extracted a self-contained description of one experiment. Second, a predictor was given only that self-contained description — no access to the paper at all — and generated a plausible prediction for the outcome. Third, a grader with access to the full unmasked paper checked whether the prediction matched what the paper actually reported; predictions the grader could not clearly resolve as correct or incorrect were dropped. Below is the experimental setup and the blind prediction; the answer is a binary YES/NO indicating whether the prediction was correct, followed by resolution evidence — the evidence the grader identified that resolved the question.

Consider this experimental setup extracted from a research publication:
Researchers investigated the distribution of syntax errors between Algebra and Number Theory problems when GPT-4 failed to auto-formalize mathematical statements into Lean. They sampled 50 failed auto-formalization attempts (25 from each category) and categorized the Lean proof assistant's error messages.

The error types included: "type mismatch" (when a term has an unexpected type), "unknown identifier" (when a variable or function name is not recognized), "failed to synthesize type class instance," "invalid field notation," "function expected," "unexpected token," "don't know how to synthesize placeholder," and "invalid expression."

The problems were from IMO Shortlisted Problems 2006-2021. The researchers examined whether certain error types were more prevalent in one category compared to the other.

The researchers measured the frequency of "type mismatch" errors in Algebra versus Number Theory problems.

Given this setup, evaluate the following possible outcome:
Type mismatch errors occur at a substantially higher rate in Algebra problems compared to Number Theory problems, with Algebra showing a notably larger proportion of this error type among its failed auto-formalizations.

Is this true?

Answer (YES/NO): NO